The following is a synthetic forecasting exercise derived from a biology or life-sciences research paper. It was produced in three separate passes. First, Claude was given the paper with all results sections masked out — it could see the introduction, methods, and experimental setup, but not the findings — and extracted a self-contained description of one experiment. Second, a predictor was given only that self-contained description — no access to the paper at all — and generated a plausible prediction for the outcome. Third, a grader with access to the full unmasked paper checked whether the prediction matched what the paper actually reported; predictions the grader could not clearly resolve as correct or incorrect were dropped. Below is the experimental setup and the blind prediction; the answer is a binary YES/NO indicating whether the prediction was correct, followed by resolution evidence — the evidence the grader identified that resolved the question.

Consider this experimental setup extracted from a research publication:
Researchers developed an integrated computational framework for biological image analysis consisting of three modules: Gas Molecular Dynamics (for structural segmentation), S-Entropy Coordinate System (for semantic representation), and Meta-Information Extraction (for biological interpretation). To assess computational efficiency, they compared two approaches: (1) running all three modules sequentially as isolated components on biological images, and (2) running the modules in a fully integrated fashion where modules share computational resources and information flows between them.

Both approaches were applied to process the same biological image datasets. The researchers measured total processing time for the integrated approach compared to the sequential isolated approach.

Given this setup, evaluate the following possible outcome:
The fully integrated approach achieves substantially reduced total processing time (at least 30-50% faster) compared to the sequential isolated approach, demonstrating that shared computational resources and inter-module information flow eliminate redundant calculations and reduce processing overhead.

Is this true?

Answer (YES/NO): YES